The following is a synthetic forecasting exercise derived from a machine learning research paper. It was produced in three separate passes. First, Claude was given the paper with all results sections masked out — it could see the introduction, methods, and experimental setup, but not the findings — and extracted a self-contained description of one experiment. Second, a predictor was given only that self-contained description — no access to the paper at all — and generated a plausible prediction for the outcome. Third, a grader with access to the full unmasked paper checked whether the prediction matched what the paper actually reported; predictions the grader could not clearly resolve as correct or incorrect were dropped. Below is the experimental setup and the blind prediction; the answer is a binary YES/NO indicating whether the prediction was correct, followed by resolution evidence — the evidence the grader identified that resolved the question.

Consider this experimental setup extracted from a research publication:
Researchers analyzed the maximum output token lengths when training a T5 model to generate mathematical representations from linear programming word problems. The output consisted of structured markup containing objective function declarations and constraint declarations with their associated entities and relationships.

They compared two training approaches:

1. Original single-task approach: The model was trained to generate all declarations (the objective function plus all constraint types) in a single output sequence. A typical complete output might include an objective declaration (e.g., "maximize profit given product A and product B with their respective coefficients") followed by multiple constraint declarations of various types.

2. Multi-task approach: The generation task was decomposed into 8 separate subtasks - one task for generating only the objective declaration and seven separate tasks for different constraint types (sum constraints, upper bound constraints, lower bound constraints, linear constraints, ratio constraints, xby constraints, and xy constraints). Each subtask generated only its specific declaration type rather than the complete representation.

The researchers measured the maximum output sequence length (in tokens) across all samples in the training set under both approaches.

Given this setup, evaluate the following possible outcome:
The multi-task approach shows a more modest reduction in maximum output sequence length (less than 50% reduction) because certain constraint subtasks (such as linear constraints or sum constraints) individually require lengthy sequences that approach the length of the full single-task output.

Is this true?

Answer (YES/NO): YES